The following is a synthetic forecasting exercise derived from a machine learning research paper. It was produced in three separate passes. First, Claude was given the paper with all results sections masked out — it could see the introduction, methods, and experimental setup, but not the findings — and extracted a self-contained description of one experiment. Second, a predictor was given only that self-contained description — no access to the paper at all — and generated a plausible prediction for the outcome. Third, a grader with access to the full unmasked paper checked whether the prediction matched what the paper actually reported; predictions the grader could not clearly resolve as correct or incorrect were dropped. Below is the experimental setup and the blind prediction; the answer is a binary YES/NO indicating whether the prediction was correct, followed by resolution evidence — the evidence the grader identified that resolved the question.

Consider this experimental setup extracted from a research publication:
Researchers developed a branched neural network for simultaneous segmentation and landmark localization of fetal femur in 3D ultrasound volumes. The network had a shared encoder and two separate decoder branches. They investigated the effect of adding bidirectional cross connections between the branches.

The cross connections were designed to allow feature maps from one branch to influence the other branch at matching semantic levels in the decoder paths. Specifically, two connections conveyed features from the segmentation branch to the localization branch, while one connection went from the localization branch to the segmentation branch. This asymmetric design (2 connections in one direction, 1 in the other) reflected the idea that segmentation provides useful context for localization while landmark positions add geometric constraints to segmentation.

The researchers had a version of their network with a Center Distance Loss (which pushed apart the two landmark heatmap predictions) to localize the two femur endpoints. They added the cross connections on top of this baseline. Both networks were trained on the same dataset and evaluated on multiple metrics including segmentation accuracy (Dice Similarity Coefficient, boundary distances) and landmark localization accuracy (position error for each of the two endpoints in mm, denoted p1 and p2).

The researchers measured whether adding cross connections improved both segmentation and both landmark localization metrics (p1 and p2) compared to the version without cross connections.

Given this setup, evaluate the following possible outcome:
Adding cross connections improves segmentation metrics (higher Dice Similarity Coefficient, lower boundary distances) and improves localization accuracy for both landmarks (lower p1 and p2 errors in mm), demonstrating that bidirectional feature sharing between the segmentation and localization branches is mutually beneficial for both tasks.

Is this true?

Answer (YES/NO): NO